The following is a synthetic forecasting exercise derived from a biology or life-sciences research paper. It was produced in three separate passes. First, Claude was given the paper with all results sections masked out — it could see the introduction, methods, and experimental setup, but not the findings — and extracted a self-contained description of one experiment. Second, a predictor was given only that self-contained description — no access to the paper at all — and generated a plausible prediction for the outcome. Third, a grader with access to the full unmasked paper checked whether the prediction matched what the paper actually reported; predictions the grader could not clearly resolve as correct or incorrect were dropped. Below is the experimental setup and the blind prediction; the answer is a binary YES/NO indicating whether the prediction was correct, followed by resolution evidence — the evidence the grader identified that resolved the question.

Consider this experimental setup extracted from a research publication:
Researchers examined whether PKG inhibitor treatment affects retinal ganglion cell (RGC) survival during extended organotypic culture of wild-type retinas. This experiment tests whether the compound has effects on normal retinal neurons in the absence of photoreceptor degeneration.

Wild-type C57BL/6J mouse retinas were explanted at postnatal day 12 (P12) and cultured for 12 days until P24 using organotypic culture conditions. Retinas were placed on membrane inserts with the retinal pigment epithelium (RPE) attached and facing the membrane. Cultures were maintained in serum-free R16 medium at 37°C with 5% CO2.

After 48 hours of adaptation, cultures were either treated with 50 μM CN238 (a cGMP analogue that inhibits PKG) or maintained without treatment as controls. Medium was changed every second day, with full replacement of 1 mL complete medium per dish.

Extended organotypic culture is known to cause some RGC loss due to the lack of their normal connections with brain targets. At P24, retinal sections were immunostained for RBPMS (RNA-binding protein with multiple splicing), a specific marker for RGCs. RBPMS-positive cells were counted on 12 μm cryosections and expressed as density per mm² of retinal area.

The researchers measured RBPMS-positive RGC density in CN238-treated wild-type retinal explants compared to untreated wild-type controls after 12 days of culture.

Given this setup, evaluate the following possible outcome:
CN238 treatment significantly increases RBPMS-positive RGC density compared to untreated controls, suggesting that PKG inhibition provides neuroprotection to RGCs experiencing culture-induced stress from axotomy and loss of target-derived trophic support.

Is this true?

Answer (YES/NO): YES